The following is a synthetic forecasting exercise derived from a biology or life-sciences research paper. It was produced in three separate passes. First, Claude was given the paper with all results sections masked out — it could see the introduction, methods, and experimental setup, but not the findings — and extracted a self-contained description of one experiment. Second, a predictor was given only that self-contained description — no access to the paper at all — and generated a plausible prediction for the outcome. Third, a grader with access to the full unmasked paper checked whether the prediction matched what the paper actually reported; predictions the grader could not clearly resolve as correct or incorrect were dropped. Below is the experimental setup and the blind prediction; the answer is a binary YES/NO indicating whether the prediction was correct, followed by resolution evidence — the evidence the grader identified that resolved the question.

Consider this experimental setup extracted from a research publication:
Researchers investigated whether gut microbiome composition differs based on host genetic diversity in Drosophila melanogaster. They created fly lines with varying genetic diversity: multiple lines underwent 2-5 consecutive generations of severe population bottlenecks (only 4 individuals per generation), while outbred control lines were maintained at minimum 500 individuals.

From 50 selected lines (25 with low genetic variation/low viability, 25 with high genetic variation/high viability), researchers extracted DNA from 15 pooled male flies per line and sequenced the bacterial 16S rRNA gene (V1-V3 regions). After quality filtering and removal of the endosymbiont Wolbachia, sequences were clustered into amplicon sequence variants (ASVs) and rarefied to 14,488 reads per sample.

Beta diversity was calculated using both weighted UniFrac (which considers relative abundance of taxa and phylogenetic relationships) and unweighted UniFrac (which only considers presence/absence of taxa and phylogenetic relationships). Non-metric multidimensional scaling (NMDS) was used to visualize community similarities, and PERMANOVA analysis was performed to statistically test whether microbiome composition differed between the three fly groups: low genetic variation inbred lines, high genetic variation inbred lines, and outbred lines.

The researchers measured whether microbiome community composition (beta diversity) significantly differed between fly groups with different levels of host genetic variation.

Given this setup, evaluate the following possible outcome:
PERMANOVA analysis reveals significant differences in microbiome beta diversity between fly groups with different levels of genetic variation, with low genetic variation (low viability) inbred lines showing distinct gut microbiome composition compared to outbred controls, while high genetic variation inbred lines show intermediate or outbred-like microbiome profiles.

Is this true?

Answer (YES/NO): YES